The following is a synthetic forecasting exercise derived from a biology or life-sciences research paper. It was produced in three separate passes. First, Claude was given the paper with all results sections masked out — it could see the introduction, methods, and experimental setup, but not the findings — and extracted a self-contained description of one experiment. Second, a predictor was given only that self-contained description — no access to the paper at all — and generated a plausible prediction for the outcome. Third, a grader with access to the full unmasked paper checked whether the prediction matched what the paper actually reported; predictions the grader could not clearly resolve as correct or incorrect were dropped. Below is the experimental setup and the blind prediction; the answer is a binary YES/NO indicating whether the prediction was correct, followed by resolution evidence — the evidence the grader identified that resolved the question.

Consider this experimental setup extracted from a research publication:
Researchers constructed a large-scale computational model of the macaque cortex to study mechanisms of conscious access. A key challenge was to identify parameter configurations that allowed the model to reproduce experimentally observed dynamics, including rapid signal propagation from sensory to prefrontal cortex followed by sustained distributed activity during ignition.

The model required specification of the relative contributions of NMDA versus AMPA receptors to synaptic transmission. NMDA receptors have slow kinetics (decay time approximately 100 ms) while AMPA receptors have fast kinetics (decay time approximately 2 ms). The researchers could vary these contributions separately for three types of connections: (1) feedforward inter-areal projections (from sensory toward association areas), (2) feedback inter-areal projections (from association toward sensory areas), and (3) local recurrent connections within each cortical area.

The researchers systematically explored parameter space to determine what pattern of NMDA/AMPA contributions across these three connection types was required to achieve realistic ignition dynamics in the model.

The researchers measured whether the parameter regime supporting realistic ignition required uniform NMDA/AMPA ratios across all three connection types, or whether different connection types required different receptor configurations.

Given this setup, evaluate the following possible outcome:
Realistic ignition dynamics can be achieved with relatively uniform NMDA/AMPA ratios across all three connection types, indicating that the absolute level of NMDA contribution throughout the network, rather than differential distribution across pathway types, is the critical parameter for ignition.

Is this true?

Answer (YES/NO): NO